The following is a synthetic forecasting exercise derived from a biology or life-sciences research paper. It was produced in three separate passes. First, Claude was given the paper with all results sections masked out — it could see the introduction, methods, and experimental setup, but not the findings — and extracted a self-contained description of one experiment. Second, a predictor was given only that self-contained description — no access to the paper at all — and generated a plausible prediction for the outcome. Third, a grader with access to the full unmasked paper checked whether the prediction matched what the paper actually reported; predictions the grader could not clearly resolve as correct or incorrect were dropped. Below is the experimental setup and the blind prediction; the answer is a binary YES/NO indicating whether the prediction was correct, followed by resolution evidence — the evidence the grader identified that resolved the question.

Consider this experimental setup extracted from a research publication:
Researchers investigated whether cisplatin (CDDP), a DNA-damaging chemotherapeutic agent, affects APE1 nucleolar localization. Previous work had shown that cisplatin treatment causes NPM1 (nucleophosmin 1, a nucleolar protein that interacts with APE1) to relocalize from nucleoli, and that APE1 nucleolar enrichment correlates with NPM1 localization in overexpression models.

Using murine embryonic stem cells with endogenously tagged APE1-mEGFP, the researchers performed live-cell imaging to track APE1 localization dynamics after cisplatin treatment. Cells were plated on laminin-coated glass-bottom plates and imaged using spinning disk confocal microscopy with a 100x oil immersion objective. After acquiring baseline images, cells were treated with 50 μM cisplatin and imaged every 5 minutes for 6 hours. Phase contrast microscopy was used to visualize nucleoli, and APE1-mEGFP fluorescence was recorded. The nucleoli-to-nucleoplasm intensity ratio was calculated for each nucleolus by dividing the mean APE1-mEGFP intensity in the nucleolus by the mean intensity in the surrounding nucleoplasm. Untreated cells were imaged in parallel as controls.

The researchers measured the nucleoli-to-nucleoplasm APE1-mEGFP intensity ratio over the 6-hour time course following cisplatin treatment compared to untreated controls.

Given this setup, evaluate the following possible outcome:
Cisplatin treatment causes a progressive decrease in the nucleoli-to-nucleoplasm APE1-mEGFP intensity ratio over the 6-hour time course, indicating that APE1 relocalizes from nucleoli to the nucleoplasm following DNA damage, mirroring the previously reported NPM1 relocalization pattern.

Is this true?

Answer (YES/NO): YES